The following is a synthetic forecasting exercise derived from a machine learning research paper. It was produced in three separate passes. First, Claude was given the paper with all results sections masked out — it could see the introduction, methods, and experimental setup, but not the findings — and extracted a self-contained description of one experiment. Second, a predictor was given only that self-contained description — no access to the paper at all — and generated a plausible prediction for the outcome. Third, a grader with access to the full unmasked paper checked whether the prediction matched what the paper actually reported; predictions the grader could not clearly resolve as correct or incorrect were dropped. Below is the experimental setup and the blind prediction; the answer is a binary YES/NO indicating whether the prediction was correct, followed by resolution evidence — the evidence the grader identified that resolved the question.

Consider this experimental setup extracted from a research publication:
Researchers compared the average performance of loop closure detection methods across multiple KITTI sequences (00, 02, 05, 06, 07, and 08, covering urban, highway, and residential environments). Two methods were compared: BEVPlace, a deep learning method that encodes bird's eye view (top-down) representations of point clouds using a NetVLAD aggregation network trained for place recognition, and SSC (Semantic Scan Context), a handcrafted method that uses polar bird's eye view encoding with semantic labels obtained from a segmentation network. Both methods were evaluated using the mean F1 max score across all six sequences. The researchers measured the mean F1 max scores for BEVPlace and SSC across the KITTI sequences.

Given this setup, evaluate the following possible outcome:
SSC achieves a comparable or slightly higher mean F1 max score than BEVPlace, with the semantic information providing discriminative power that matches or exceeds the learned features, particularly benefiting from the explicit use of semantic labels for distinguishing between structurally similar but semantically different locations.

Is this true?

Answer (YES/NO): YES